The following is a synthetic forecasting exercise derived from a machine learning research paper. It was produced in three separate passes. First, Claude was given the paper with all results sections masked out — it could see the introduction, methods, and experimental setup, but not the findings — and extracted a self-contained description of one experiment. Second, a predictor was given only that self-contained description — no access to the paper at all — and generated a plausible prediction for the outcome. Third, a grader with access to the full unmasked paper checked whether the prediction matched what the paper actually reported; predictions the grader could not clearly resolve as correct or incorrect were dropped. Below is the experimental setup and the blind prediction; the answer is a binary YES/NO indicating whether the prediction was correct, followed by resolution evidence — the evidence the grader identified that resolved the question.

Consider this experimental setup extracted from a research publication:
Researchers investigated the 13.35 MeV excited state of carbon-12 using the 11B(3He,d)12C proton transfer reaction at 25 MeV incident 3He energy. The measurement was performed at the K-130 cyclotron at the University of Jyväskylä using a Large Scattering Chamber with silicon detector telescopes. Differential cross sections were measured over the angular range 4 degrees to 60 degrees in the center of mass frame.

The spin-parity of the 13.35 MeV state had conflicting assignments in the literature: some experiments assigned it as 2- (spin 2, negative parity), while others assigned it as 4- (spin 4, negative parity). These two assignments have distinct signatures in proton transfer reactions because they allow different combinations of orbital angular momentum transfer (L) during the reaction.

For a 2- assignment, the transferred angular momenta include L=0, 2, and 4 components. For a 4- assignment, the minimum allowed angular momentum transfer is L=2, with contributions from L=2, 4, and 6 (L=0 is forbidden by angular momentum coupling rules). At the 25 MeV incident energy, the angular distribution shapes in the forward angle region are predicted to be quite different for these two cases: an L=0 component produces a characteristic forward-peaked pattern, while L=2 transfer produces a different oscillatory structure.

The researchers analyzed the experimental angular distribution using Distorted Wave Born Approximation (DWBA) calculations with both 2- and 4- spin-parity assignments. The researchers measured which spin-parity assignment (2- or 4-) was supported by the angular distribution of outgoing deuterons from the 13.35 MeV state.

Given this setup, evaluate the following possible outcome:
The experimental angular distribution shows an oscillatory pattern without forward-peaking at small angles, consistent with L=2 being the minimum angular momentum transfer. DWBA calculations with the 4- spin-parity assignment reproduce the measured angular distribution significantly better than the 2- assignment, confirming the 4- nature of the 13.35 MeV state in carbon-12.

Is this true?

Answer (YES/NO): NO